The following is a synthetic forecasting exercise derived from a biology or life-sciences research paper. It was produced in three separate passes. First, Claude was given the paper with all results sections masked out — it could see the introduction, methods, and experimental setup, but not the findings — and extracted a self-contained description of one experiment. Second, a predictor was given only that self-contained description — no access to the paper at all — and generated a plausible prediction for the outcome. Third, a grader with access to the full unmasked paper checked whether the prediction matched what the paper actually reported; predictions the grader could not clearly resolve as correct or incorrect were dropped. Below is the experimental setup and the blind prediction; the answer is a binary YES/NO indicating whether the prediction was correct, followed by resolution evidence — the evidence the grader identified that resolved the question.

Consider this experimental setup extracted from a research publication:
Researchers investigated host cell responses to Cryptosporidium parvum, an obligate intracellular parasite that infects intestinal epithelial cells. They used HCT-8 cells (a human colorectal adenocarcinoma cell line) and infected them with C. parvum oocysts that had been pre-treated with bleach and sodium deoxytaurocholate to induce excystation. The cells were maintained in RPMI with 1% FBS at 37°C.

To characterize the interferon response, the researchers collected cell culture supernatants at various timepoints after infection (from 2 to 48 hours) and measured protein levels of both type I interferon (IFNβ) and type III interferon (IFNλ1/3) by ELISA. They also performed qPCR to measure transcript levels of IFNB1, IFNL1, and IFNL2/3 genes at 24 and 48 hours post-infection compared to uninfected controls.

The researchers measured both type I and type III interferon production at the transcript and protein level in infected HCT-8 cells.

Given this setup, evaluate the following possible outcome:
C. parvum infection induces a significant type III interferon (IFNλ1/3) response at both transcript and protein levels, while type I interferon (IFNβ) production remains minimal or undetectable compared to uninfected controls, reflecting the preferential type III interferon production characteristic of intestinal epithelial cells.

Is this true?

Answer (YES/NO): YES